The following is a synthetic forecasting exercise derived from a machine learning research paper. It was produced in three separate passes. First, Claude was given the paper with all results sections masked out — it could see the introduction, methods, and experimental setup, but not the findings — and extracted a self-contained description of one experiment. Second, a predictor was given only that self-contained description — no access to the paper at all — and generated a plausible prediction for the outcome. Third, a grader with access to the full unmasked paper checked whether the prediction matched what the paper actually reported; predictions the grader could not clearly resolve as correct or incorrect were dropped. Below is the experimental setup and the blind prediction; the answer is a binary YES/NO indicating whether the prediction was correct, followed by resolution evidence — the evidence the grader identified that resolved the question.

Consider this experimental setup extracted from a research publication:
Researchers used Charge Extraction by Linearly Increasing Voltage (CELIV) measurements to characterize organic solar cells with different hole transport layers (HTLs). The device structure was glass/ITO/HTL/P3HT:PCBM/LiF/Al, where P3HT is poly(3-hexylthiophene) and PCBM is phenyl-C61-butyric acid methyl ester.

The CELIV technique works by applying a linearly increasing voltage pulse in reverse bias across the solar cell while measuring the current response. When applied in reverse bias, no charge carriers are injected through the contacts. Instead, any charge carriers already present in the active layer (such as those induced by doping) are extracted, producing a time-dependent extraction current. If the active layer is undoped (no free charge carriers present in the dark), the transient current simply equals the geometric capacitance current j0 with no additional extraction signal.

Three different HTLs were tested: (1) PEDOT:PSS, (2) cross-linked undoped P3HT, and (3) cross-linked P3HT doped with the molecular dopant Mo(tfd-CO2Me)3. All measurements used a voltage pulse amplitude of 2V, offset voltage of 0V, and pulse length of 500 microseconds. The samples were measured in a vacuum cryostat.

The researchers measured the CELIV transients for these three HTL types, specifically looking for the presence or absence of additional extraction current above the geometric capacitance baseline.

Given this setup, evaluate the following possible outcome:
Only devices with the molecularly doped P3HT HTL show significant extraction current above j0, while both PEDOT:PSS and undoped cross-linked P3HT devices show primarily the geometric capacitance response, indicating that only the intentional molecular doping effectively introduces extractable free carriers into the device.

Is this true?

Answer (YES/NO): YES